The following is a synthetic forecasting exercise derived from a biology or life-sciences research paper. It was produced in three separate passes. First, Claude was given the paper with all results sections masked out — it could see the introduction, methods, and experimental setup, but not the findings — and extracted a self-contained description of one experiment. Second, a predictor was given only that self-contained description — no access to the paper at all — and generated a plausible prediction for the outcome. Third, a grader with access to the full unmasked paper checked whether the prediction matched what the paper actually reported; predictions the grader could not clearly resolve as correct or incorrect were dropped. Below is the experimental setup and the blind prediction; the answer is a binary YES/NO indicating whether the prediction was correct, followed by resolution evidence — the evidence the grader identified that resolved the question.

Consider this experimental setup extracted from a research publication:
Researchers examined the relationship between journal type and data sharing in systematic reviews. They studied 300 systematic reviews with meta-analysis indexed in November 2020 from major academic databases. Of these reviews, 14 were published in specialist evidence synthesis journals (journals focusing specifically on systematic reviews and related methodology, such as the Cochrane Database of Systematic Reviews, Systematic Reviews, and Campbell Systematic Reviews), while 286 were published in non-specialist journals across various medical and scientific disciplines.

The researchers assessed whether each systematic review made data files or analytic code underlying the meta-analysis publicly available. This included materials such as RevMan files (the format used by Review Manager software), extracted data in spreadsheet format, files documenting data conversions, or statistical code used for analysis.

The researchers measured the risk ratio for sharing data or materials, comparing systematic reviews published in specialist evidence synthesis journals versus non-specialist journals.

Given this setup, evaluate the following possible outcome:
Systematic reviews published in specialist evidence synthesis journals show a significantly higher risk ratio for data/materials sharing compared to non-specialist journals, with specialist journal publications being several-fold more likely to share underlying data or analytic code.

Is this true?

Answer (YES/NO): YES